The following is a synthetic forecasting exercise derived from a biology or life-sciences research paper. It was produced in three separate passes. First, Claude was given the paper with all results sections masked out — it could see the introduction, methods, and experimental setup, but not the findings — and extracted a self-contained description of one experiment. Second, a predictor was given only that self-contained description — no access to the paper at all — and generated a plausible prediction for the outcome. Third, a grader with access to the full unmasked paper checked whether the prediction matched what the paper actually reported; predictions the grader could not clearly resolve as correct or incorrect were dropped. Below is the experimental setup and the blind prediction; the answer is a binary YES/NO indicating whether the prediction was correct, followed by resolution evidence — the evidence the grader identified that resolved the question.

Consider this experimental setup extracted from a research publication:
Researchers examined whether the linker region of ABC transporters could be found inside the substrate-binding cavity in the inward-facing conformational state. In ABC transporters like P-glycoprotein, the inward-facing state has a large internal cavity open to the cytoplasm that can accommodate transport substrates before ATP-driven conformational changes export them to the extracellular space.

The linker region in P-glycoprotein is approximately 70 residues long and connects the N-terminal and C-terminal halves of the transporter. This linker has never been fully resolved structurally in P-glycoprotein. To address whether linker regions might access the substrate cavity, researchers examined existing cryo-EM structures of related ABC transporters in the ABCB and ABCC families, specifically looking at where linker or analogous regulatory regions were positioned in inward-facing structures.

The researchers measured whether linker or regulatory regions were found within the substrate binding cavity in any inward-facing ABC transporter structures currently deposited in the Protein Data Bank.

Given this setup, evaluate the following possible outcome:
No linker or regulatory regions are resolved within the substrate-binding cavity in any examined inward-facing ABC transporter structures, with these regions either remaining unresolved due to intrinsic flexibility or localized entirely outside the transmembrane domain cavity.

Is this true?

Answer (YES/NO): NO